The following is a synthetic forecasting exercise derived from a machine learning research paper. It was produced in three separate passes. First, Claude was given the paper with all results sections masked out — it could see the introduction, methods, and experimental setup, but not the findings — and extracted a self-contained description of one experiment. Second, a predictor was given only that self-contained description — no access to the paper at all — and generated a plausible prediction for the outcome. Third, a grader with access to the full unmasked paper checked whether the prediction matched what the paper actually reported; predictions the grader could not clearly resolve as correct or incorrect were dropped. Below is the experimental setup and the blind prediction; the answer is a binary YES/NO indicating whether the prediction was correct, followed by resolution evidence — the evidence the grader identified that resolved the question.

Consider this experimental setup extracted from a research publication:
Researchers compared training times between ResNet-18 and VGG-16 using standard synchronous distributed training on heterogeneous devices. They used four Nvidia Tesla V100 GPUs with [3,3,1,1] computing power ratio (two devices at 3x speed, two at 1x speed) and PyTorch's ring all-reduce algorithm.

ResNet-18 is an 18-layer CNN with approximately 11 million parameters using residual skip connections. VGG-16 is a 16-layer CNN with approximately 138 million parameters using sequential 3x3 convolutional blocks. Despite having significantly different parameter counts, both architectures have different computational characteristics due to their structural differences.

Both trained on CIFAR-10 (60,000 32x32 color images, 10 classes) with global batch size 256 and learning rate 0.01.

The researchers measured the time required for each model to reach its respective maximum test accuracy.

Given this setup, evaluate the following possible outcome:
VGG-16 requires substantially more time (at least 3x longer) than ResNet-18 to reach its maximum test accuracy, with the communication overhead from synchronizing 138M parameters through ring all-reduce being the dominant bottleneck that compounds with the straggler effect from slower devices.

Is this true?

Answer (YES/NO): NO